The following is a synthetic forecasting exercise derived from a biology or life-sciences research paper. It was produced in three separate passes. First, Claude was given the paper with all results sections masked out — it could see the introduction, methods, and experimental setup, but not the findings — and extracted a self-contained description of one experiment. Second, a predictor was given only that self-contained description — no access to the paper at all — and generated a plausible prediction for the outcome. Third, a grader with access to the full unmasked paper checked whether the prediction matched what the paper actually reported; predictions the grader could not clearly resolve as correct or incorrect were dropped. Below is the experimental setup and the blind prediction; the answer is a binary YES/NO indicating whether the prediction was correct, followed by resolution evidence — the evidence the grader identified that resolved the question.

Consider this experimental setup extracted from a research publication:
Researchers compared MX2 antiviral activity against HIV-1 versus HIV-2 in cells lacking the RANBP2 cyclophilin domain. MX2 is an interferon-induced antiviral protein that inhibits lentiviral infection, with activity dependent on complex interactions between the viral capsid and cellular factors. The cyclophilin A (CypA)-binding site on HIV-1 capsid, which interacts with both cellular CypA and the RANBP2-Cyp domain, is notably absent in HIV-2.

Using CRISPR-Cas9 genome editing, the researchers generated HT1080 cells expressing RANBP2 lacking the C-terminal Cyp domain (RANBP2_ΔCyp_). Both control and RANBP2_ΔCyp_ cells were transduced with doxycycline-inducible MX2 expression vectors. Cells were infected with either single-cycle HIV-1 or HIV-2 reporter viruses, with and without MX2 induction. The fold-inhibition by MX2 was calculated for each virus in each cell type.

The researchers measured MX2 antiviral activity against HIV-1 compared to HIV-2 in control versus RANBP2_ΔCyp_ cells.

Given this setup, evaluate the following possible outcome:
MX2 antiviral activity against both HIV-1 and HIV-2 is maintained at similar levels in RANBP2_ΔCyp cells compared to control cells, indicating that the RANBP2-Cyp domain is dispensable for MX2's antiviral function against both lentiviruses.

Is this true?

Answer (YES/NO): NO